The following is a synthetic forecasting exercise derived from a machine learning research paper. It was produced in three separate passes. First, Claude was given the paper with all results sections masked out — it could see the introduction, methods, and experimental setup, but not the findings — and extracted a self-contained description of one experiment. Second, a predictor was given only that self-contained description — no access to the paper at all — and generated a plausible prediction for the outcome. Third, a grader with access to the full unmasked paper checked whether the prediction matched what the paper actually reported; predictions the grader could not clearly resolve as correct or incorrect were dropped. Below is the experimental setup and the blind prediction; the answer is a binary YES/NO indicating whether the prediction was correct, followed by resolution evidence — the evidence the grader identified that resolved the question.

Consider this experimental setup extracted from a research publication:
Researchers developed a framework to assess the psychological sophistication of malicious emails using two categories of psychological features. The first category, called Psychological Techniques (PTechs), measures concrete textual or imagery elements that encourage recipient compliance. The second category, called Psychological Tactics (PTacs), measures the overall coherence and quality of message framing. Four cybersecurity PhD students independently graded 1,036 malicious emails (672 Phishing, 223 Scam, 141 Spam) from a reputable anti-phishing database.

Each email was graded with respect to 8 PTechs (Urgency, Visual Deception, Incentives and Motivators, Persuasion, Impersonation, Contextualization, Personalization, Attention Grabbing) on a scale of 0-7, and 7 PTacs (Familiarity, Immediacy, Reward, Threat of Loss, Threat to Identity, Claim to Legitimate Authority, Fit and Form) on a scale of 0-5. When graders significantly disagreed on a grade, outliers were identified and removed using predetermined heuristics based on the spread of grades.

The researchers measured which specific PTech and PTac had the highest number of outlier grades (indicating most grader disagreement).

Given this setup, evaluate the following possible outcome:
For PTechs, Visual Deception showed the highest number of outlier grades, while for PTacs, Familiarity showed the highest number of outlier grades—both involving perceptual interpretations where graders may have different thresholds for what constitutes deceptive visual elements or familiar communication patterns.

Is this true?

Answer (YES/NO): NO